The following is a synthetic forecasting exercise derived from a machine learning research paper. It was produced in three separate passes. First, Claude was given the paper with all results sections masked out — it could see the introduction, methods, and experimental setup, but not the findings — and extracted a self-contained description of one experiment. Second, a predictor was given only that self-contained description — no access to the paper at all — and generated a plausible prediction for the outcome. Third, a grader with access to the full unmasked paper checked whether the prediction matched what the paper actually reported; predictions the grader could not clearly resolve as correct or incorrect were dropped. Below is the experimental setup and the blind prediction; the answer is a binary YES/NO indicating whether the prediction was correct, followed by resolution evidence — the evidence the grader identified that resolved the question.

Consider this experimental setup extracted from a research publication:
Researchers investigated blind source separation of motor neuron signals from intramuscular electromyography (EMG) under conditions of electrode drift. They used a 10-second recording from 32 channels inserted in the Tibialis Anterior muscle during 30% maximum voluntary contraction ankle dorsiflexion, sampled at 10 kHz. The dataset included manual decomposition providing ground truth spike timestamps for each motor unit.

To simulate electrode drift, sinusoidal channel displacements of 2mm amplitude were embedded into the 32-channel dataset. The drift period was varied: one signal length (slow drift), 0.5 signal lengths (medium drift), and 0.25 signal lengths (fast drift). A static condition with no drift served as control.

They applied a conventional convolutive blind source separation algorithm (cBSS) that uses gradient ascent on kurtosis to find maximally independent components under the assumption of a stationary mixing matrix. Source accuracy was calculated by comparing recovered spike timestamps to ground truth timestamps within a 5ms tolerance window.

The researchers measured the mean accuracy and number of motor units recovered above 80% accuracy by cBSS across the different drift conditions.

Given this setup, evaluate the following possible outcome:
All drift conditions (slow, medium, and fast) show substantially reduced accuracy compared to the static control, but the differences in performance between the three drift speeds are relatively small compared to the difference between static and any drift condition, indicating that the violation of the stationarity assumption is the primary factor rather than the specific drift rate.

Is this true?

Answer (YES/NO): YES